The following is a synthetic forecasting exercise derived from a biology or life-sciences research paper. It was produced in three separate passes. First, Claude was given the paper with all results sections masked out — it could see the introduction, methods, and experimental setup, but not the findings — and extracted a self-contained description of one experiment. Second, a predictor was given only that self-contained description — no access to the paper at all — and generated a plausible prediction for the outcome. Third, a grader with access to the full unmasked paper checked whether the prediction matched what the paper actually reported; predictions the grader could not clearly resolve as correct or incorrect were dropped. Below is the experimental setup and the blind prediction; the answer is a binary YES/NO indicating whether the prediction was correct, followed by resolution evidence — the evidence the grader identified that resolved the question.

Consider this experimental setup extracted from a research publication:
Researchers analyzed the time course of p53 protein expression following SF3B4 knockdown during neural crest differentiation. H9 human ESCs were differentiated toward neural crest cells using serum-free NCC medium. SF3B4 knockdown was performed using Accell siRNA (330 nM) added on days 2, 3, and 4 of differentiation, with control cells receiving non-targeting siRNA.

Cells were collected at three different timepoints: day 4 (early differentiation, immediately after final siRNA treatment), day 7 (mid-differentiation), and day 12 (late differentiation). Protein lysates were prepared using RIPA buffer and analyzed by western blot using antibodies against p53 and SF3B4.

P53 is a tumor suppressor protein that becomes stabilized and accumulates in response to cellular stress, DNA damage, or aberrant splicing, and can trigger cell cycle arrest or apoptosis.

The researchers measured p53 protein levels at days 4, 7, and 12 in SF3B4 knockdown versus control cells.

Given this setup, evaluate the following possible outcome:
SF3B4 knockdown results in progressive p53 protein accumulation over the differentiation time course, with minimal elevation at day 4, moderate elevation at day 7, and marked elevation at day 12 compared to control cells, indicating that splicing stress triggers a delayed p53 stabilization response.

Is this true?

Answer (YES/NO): NO